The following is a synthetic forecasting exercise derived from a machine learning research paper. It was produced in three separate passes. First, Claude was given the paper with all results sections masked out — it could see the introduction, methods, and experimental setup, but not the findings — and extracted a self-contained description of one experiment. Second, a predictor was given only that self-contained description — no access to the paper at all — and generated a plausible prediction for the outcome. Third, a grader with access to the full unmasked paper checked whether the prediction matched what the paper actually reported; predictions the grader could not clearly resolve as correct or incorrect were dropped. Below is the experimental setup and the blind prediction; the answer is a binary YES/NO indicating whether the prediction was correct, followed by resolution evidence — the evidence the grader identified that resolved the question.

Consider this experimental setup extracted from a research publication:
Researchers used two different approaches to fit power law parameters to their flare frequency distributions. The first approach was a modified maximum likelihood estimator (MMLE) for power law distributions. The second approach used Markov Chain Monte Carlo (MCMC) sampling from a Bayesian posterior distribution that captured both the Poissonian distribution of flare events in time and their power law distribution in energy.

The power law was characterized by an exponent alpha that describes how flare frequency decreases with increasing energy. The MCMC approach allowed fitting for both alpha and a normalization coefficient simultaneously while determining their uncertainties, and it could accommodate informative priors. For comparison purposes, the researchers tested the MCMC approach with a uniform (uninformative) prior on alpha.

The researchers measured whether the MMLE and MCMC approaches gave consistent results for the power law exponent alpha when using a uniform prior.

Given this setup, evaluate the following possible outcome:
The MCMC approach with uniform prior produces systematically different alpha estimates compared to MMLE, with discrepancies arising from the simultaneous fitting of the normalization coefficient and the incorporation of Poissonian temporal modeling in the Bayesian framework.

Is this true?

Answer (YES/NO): NO